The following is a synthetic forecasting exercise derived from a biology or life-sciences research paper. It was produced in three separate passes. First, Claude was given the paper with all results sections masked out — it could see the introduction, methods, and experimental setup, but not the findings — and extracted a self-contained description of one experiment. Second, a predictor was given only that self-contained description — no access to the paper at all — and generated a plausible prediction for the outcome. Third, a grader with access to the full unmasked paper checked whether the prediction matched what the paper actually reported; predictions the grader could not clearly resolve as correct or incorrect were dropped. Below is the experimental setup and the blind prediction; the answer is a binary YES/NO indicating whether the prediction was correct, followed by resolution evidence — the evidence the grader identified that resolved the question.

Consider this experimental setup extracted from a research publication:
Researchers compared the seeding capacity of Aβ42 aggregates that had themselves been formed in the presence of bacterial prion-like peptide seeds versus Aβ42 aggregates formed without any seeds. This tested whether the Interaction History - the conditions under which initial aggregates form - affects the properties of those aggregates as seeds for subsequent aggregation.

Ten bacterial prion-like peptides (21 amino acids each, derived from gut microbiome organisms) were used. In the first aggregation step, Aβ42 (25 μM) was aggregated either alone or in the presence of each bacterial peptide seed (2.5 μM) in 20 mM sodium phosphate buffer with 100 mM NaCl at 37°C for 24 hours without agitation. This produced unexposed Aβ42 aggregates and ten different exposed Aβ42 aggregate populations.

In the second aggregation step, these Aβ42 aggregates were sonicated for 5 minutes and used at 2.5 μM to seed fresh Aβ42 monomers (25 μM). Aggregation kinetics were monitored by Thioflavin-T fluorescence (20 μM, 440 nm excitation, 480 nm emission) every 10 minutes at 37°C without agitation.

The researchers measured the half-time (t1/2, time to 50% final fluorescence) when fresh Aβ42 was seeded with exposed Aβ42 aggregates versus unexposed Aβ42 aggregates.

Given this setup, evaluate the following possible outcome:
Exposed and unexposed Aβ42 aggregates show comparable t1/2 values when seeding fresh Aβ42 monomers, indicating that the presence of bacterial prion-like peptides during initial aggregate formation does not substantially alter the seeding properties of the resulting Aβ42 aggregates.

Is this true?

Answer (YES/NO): NO